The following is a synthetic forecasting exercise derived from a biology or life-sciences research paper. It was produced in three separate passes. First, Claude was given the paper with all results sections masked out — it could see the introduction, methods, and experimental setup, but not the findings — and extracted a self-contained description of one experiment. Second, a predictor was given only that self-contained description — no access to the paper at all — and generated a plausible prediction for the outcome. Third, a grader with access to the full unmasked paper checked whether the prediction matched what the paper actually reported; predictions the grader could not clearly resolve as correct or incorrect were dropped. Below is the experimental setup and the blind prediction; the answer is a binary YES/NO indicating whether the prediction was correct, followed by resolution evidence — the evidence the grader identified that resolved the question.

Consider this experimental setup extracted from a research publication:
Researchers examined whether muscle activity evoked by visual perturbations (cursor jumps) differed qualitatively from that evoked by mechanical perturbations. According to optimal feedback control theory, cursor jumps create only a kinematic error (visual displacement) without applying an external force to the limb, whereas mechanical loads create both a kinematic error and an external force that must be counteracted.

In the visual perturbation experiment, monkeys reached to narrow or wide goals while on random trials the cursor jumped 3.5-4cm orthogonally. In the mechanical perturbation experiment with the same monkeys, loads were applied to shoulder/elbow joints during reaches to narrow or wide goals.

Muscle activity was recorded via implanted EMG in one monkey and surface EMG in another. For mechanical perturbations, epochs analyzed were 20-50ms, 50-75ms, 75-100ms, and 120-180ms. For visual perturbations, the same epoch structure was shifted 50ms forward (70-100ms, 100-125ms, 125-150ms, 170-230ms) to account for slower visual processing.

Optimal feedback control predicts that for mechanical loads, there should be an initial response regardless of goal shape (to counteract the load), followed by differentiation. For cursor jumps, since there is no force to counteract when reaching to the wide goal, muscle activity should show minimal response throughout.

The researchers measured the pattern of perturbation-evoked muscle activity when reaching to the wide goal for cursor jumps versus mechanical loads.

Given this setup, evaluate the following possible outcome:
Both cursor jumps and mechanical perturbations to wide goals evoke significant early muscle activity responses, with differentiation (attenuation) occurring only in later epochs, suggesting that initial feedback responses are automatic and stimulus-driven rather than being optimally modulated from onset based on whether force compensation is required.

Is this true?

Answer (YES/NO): NO